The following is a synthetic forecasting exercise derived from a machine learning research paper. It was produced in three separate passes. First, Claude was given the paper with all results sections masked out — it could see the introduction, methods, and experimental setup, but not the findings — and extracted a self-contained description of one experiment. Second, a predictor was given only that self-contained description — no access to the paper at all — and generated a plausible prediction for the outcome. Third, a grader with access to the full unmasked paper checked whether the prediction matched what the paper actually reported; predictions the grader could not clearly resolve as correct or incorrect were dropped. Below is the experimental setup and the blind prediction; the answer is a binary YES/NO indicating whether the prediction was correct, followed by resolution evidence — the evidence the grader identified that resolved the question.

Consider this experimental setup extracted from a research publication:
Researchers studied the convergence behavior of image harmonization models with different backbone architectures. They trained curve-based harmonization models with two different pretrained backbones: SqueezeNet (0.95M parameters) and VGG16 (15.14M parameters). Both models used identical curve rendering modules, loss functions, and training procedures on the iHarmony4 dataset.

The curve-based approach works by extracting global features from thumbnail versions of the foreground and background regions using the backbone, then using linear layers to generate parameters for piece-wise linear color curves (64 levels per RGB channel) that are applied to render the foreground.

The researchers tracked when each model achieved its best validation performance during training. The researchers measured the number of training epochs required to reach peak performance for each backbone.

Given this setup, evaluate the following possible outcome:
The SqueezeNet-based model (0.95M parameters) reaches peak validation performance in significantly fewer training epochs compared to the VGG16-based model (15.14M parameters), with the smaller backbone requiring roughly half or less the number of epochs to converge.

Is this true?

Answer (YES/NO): YES